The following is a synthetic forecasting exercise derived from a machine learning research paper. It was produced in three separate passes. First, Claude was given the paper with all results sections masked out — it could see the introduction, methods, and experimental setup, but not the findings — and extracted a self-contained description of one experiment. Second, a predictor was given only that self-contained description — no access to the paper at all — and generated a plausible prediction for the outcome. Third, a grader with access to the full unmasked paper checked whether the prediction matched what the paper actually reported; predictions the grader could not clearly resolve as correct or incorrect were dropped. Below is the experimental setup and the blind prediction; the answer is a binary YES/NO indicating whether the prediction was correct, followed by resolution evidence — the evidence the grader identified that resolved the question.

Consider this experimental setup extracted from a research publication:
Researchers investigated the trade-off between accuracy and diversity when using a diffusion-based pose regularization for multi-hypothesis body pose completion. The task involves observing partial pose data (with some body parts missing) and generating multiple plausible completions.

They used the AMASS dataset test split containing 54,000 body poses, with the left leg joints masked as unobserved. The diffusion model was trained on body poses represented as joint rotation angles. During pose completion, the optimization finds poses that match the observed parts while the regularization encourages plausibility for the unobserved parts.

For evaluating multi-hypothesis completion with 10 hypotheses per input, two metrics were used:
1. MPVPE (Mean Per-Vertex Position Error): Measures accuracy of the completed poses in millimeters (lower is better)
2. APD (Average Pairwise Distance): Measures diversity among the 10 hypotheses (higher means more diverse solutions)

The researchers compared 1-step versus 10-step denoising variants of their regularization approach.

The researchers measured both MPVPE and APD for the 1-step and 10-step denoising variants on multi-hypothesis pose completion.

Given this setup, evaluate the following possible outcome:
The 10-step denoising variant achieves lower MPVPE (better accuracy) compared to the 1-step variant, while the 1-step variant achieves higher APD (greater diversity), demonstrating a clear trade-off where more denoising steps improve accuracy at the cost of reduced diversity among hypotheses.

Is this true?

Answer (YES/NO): NO